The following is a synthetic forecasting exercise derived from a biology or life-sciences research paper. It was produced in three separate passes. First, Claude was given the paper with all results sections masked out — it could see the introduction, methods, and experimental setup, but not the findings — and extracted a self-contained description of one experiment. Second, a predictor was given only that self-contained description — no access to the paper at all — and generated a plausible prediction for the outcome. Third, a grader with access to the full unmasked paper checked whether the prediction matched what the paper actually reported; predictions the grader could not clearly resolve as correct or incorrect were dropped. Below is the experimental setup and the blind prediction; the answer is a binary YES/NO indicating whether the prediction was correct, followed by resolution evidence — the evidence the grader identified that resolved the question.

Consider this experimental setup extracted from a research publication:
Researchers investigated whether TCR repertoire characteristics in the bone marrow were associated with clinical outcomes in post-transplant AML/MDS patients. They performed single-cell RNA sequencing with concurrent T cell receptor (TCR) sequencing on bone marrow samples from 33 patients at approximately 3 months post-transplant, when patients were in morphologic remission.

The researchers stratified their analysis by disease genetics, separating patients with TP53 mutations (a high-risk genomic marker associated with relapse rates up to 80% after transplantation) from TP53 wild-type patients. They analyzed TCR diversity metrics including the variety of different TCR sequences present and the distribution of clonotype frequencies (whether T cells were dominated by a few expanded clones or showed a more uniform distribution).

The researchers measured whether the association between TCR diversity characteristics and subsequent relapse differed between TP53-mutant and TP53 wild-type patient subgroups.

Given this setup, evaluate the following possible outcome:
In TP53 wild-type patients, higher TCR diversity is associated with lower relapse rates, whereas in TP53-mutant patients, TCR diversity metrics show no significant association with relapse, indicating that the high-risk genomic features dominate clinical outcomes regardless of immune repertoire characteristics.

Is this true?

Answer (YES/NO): NO